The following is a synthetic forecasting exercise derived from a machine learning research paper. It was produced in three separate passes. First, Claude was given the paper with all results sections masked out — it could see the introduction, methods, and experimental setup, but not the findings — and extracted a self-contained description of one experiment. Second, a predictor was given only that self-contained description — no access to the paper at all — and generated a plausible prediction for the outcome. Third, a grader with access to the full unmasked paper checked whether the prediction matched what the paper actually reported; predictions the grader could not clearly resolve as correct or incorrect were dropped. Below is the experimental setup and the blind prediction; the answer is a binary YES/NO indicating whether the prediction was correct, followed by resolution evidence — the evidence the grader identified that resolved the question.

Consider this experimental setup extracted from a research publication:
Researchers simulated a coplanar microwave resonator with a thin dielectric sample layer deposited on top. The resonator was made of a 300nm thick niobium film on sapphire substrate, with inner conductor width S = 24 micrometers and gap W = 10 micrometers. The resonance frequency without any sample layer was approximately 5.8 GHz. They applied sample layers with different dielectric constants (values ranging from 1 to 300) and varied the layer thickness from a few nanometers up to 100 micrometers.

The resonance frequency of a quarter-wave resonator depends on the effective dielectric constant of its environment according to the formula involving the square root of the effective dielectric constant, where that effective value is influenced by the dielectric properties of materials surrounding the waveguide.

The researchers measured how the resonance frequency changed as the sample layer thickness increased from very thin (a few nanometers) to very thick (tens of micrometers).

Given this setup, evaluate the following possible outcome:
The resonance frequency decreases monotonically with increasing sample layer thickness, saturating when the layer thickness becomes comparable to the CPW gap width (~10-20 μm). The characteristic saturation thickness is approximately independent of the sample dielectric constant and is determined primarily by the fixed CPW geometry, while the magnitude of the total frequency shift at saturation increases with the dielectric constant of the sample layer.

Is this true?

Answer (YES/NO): YES